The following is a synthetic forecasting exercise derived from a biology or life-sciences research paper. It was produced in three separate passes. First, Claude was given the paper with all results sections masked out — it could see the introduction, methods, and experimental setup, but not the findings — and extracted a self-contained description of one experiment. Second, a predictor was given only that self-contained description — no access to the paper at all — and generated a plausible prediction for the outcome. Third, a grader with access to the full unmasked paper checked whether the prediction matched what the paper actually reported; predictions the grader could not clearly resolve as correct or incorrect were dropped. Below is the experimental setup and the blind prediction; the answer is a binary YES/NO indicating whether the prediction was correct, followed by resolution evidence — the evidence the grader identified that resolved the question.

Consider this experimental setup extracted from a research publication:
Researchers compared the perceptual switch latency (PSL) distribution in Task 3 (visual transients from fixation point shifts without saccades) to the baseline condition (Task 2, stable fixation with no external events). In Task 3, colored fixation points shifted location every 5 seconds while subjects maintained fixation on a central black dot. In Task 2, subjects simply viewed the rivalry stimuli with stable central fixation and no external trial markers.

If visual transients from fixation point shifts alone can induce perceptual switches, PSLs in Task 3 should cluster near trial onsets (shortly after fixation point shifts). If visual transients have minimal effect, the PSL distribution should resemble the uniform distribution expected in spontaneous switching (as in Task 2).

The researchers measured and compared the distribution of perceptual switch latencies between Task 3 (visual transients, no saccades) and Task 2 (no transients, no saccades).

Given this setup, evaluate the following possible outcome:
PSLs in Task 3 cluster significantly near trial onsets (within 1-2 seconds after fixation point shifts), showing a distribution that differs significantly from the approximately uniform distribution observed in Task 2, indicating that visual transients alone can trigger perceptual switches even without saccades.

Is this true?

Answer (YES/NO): NO